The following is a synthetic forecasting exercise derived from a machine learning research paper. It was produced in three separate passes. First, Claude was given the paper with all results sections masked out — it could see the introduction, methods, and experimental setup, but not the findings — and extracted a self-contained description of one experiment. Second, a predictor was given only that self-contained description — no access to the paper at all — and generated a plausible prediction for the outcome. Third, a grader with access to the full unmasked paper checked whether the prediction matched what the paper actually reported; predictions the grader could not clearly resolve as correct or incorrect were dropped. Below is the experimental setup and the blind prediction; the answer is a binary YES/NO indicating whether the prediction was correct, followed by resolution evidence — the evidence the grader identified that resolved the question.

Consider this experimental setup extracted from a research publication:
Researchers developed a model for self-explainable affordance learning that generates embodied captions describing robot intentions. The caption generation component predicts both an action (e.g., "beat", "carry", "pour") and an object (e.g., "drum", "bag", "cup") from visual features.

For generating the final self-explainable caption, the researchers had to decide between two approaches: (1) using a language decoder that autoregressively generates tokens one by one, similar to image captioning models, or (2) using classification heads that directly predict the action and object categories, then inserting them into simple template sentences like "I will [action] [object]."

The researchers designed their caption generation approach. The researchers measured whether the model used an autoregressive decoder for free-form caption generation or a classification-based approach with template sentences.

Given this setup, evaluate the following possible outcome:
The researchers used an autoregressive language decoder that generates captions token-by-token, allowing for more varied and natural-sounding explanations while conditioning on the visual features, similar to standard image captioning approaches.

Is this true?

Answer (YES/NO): NO